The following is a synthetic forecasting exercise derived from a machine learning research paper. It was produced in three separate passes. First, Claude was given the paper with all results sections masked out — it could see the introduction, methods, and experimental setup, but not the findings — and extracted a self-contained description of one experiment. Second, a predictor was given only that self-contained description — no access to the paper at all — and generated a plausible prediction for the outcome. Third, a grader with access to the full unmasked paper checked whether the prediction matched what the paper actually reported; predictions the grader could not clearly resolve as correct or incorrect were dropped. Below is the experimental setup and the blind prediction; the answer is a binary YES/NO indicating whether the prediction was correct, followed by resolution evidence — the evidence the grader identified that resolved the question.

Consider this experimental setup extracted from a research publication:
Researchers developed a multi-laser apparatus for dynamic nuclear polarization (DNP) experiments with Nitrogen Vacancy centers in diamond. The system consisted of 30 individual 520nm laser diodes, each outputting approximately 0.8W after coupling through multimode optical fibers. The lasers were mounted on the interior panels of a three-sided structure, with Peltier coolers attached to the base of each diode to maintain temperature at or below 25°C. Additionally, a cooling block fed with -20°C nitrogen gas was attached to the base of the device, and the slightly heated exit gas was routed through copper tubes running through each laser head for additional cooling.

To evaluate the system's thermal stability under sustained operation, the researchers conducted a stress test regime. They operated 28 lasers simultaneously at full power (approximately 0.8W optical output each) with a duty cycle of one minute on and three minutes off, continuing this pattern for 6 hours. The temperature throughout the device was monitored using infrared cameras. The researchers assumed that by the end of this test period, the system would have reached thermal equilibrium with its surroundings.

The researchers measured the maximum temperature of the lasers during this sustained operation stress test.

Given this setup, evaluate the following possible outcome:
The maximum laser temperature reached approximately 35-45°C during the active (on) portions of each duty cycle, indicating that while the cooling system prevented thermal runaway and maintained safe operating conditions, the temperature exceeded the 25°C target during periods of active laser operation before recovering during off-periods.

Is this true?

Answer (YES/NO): NO